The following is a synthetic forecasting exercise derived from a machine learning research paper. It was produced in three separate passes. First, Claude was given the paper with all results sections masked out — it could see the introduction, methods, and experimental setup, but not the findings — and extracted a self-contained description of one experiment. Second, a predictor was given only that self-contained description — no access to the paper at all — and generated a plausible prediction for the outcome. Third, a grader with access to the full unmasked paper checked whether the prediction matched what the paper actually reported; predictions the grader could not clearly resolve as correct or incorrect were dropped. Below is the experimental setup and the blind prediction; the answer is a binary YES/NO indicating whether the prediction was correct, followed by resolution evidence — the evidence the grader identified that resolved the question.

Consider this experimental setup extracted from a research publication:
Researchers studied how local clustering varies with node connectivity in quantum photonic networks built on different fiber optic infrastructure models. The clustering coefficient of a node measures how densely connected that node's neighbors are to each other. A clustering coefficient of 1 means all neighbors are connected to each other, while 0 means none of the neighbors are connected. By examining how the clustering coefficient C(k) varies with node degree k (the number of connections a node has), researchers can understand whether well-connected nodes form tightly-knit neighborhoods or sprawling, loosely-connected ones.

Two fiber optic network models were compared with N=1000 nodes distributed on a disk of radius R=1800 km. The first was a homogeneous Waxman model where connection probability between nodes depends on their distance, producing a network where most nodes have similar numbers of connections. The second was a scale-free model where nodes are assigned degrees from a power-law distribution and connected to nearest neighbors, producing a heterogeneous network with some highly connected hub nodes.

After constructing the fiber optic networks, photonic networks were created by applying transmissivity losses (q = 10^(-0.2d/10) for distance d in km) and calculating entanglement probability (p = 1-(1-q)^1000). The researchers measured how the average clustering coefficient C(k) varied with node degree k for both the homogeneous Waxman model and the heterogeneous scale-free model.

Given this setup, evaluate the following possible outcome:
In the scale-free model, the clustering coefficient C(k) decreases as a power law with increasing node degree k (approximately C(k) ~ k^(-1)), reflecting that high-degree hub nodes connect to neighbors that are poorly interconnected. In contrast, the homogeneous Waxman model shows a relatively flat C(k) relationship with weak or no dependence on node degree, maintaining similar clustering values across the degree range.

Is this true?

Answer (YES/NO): YES